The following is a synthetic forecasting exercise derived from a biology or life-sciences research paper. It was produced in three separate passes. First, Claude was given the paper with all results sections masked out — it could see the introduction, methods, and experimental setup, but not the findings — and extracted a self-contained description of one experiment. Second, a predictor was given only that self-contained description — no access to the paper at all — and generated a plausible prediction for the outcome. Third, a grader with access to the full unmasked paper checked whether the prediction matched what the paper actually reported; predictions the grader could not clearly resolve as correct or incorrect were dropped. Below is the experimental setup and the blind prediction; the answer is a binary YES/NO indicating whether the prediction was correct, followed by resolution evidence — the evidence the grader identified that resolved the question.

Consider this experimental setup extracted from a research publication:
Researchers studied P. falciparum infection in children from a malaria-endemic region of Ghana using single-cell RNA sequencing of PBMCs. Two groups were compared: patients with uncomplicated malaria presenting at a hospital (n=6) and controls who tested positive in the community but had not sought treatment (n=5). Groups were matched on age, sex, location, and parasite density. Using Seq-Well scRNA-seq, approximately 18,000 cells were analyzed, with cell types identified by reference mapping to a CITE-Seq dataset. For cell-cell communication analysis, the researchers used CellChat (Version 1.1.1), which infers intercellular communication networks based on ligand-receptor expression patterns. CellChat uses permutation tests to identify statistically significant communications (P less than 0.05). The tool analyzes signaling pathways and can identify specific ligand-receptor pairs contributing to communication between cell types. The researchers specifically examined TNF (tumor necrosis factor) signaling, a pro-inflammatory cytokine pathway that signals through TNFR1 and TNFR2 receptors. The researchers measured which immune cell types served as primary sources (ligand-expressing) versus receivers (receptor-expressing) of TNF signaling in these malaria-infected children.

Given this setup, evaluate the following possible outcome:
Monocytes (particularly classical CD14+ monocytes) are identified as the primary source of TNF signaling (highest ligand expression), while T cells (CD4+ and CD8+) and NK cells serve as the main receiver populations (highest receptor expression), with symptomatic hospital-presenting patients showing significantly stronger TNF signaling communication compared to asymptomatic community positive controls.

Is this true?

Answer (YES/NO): NO